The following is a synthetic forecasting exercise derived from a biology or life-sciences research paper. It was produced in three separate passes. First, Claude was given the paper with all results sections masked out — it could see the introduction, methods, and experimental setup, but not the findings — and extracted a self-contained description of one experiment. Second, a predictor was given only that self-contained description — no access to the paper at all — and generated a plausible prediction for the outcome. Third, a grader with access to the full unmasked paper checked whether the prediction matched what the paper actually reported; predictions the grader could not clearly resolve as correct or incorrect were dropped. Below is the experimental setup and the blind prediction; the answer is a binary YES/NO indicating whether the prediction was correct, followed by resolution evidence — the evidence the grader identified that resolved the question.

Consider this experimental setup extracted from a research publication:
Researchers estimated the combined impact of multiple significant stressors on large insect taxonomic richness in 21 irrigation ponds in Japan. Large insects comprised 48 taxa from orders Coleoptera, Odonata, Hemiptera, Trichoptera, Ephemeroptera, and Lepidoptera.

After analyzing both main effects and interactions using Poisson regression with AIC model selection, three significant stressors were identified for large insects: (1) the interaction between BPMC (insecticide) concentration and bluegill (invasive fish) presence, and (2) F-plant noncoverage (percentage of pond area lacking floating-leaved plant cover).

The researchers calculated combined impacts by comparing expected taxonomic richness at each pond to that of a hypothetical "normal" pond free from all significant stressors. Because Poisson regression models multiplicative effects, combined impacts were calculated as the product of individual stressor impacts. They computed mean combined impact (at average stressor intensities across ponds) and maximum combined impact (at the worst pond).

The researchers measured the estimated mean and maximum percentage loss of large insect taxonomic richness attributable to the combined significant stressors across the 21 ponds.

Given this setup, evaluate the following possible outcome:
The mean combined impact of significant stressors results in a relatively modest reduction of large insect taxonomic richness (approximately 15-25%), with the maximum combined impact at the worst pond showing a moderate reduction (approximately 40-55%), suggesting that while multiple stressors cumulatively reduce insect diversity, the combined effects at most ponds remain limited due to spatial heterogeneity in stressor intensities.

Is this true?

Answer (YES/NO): NO